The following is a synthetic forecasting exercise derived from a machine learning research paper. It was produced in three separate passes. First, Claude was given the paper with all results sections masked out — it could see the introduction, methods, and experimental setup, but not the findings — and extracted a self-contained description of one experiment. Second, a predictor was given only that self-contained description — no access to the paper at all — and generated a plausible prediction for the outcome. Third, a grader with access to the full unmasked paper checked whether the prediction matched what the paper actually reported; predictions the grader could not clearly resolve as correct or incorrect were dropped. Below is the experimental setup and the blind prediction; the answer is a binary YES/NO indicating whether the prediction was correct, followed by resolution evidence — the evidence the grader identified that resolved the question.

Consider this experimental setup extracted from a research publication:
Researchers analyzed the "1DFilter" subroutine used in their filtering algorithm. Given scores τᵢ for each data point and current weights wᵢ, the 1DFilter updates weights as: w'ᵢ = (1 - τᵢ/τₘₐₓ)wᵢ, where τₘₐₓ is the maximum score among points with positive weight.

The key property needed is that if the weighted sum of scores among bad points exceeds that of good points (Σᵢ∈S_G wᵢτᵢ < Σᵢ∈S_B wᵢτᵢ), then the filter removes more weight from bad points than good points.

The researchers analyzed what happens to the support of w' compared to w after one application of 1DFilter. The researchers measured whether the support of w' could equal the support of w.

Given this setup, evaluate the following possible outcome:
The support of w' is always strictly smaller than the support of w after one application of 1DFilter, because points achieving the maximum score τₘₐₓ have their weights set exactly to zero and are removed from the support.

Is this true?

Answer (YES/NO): YES